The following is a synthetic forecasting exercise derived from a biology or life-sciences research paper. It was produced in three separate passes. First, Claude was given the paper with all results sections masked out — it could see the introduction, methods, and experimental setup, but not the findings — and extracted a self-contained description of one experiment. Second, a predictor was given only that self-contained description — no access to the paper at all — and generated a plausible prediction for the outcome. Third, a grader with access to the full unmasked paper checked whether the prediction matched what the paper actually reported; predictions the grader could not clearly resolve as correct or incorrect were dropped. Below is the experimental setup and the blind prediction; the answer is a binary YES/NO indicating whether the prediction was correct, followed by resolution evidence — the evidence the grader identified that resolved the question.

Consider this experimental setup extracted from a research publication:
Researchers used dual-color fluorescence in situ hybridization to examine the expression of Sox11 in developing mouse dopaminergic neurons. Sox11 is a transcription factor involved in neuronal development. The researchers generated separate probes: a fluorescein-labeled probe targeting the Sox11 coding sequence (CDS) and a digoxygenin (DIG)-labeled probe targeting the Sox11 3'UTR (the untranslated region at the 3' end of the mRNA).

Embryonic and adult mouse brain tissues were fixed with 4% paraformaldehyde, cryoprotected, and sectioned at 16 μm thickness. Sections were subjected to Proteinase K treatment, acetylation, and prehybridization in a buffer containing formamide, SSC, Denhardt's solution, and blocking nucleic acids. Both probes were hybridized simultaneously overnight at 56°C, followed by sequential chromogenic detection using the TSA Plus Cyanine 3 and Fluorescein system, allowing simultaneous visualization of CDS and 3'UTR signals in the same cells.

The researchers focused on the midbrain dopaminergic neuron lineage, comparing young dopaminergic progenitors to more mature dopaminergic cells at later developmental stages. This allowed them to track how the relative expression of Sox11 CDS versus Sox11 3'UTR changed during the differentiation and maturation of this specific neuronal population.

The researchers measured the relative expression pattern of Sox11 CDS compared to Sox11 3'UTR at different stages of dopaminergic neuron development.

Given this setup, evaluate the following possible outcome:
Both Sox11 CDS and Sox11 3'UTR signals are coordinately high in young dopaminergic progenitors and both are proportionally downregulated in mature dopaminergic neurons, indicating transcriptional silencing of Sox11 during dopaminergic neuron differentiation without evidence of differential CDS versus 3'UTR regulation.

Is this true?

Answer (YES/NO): NO